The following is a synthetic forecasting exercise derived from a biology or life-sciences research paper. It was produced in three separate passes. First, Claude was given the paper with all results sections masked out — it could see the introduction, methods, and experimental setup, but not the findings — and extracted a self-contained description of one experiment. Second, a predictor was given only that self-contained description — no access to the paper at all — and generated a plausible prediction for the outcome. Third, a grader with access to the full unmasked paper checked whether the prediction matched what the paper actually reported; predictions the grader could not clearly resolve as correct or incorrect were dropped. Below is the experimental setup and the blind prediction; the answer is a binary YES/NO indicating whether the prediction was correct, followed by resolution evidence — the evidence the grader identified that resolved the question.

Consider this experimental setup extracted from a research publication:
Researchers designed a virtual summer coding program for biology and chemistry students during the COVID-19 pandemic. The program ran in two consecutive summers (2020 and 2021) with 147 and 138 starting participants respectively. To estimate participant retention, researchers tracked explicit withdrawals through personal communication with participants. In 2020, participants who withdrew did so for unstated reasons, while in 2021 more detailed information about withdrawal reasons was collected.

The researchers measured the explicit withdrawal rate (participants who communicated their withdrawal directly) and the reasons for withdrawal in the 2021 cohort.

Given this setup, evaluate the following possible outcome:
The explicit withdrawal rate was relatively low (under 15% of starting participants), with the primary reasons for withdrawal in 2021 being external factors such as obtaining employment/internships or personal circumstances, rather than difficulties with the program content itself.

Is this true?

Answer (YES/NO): NO